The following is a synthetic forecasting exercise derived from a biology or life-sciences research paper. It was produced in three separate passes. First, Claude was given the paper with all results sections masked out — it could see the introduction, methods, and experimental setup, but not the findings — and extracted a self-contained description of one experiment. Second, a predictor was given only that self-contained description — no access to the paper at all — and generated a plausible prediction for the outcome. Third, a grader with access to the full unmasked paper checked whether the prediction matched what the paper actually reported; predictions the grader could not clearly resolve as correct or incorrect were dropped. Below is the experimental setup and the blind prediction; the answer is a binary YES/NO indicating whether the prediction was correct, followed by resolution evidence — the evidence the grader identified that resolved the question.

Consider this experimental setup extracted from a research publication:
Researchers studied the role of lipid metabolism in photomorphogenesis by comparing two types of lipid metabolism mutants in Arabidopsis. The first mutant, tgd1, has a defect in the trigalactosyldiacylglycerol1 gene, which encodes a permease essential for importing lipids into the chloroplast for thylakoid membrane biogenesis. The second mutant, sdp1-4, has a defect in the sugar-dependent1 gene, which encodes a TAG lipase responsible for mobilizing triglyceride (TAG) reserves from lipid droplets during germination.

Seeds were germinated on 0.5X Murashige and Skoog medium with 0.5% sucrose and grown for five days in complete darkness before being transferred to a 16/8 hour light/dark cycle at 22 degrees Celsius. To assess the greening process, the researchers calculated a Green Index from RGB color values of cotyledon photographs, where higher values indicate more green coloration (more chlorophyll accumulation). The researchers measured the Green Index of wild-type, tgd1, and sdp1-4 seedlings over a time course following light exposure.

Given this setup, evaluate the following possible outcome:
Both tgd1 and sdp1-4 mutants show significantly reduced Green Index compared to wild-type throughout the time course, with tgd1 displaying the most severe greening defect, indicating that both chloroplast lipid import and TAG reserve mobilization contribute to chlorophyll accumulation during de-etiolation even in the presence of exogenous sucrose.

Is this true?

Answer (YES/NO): NO